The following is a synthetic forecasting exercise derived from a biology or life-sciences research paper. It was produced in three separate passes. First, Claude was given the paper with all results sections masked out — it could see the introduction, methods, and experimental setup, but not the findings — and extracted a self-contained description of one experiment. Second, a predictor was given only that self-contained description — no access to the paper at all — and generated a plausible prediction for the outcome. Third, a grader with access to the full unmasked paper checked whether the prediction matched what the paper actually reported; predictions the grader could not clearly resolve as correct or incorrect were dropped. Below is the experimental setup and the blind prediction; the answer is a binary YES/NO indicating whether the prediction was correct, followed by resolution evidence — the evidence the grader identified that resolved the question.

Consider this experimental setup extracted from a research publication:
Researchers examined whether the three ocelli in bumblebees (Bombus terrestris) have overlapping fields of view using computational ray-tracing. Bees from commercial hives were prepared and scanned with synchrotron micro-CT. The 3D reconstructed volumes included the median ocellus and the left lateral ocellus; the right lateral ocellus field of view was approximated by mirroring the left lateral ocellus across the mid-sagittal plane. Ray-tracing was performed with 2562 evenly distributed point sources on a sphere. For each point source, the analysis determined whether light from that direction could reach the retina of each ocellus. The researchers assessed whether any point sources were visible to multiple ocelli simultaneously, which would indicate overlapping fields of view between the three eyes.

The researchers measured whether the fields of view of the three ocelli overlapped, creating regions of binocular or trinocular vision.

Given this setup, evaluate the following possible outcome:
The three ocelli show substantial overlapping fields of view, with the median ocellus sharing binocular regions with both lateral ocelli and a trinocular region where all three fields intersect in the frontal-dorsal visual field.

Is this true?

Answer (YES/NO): NO